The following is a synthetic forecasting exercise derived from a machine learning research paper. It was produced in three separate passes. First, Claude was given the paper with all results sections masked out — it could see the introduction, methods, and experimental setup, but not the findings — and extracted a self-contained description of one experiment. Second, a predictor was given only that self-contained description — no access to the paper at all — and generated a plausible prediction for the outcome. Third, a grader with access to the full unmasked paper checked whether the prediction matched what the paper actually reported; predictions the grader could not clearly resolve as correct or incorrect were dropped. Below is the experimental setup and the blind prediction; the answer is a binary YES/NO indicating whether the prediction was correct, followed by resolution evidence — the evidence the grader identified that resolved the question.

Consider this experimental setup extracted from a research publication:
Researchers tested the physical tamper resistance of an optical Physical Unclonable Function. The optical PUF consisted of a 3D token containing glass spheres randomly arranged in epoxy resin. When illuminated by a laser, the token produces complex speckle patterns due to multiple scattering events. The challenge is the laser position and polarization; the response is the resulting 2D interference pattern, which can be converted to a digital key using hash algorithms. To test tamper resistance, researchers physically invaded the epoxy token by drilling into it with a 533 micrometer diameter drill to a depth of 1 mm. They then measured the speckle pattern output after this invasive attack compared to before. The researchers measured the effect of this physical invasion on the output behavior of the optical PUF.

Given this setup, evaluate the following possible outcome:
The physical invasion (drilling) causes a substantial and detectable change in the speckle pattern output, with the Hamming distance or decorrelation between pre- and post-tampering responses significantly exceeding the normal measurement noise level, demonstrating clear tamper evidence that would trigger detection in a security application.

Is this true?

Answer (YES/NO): YES